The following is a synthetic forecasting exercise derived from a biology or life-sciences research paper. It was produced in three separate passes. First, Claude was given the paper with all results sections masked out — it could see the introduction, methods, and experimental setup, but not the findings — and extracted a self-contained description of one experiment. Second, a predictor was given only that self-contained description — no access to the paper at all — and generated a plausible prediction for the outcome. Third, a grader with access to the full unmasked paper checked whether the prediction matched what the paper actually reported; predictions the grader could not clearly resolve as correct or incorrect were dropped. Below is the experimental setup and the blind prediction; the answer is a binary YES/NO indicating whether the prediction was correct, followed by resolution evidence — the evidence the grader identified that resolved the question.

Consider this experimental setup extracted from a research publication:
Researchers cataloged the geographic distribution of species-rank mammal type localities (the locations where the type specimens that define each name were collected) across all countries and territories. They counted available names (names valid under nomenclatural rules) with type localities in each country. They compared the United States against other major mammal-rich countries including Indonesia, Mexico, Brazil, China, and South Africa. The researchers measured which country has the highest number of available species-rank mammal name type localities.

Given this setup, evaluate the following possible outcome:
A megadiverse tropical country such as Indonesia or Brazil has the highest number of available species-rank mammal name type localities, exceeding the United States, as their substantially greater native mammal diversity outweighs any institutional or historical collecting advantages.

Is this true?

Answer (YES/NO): NO